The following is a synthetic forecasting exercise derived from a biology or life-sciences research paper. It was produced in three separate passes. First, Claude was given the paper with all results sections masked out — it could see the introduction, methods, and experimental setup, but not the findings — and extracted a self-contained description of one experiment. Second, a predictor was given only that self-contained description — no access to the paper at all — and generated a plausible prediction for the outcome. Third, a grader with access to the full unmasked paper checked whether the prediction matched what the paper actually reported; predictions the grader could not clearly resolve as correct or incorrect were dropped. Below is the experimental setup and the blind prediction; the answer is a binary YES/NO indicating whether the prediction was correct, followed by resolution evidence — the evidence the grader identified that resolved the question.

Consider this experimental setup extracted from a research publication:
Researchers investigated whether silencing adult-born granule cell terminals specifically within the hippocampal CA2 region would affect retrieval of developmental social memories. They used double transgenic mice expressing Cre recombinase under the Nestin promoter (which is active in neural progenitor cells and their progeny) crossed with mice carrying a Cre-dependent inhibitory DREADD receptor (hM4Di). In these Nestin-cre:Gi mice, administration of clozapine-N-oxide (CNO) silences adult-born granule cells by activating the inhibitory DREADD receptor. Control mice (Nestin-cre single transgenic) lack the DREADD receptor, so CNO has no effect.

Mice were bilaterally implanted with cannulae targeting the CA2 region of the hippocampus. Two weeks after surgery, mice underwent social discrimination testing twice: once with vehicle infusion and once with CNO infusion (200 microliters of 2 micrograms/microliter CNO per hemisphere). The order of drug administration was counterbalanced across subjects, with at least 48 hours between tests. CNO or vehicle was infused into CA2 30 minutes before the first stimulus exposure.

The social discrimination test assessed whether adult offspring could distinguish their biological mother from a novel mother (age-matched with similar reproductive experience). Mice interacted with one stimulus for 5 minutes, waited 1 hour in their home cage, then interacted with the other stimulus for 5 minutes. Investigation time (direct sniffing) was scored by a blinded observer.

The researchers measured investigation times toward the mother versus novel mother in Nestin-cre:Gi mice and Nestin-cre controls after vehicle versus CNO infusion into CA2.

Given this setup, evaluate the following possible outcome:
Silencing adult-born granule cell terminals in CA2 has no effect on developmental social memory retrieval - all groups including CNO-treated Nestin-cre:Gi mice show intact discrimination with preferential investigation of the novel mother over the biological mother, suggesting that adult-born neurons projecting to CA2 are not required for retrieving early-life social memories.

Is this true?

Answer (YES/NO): NO